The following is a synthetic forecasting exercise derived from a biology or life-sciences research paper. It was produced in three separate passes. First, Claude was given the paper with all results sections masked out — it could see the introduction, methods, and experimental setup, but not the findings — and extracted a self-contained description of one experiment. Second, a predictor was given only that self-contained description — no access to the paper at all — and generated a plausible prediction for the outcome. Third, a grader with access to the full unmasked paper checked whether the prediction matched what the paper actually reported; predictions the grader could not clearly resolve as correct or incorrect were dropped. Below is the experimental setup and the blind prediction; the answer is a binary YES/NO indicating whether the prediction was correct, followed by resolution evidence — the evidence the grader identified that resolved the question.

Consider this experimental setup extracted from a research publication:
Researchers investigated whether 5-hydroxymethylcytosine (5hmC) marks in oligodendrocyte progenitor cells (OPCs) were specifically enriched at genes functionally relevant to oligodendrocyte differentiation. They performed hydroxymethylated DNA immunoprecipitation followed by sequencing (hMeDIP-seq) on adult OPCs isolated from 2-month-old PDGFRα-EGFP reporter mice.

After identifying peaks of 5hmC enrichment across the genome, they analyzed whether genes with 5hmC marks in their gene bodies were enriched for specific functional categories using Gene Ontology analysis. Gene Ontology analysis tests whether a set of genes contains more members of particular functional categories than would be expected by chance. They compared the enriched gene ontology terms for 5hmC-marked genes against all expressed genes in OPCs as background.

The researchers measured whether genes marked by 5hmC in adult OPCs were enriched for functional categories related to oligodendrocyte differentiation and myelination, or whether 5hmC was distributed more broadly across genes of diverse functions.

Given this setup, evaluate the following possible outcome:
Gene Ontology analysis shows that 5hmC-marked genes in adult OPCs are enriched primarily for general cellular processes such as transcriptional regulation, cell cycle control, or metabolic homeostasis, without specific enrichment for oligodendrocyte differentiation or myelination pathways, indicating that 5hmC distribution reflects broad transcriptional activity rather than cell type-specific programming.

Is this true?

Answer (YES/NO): NO